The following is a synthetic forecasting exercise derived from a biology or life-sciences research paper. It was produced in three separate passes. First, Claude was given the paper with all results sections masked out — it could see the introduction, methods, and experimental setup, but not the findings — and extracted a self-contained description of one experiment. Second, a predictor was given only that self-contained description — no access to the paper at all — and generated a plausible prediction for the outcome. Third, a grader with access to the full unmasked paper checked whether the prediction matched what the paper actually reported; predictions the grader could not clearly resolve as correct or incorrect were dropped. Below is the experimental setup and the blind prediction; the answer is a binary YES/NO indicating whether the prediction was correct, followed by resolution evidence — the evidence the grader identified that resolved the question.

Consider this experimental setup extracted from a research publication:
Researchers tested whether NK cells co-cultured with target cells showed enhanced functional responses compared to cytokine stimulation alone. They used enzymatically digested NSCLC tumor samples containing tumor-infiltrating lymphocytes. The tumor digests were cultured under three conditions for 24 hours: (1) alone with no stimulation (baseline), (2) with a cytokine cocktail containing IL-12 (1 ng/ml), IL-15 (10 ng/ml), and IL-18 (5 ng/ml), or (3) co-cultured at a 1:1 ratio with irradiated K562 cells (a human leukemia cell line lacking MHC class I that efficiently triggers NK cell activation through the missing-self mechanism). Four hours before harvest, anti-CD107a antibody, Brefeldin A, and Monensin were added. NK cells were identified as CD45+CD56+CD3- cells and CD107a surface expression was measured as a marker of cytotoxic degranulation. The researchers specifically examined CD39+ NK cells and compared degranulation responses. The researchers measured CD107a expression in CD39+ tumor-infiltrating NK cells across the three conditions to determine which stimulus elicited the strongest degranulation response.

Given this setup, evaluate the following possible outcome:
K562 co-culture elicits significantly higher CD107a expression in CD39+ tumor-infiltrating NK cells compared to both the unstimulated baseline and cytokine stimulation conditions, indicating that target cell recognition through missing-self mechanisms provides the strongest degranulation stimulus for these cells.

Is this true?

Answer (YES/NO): NO